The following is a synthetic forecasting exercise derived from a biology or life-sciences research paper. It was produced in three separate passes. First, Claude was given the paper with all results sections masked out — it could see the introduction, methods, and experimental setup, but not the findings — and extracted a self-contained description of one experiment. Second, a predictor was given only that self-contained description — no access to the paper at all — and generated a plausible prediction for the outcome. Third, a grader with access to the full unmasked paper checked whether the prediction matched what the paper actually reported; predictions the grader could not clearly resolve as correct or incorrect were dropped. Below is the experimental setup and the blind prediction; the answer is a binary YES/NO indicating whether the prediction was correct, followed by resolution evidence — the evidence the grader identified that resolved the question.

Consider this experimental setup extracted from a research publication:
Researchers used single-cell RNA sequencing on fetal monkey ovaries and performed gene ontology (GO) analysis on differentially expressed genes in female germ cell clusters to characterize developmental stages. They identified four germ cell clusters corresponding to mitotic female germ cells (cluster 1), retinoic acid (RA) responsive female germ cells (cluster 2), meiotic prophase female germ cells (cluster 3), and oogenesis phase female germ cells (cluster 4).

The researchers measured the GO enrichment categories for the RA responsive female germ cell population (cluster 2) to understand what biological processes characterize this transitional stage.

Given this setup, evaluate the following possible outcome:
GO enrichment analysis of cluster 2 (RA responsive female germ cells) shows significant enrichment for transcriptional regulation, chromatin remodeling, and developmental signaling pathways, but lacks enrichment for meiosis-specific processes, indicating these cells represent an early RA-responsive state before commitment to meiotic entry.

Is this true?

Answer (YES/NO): NO